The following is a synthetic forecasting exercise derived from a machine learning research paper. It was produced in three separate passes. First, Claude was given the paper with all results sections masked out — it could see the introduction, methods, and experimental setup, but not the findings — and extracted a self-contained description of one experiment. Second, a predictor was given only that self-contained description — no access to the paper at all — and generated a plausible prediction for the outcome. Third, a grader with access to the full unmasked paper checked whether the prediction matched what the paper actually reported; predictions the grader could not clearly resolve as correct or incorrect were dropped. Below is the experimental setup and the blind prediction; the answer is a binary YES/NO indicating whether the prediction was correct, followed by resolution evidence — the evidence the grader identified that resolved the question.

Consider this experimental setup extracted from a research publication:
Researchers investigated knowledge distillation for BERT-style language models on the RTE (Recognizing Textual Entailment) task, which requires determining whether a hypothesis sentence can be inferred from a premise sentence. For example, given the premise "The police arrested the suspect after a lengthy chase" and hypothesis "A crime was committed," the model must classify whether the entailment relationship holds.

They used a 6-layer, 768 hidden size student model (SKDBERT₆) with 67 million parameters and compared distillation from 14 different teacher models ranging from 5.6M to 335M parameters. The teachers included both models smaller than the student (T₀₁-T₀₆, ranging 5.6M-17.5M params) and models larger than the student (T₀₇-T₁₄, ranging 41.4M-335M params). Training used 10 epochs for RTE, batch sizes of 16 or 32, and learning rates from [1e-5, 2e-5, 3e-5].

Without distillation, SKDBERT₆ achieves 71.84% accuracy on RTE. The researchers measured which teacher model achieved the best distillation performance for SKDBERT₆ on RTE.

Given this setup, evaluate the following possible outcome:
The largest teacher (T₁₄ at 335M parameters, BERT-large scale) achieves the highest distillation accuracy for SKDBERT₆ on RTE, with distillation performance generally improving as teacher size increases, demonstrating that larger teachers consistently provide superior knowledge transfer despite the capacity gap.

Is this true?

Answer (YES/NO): NO